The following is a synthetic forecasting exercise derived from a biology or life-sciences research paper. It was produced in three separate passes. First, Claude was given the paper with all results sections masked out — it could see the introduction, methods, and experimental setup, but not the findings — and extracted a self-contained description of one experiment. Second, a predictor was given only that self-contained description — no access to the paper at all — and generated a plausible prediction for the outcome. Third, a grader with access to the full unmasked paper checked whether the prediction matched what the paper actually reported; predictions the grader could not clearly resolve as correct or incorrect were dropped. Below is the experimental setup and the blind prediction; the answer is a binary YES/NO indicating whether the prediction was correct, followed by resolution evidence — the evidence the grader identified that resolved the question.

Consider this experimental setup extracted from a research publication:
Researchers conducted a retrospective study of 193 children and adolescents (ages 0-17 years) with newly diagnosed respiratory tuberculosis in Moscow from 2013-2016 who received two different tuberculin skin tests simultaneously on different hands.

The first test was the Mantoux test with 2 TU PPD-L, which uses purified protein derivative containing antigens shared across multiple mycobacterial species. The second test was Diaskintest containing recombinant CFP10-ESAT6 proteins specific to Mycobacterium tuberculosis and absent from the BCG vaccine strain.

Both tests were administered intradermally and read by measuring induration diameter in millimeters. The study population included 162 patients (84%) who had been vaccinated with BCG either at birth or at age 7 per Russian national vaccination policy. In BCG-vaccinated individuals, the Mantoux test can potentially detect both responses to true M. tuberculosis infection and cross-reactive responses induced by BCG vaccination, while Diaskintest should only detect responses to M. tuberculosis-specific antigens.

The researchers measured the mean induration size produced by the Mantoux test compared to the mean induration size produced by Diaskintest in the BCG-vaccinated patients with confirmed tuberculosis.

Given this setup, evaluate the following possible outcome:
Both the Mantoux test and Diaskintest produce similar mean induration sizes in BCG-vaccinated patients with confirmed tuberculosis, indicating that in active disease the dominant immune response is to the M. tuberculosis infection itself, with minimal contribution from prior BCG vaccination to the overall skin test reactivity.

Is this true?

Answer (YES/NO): NO